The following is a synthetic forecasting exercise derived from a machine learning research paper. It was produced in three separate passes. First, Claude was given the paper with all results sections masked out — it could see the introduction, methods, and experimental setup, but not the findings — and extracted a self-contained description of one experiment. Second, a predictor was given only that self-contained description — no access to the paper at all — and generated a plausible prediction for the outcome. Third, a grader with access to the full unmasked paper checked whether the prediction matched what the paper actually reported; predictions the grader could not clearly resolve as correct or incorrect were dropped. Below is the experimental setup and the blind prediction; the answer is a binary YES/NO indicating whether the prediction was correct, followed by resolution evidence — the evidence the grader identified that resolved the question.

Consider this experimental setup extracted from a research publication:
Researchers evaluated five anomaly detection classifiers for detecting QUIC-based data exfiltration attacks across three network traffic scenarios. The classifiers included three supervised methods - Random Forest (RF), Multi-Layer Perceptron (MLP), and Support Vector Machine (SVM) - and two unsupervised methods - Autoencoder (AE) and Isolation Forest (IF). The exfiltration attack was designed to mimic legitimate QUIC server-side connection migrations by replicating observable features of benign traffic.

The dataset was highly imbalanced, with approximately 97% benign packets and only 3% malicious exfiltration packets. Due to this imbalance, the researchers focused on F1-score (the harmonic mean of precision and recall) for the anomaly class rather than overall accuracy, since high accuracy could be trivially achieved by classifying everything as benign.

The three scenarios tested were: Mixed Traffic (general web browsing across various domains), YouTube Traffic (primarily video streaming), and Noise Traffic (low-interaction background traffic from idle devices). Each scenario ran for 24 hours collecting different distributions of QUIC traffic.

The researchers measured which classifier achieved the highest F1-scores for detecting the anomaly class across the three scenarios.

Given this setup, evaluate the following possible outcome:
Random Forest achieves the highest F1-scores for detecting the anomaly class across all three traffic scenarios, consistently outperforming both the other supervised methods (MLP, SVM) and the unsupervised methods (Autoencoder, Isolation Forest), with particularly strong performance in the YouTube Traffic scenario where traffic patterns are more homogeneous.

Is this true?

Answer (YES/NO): NO